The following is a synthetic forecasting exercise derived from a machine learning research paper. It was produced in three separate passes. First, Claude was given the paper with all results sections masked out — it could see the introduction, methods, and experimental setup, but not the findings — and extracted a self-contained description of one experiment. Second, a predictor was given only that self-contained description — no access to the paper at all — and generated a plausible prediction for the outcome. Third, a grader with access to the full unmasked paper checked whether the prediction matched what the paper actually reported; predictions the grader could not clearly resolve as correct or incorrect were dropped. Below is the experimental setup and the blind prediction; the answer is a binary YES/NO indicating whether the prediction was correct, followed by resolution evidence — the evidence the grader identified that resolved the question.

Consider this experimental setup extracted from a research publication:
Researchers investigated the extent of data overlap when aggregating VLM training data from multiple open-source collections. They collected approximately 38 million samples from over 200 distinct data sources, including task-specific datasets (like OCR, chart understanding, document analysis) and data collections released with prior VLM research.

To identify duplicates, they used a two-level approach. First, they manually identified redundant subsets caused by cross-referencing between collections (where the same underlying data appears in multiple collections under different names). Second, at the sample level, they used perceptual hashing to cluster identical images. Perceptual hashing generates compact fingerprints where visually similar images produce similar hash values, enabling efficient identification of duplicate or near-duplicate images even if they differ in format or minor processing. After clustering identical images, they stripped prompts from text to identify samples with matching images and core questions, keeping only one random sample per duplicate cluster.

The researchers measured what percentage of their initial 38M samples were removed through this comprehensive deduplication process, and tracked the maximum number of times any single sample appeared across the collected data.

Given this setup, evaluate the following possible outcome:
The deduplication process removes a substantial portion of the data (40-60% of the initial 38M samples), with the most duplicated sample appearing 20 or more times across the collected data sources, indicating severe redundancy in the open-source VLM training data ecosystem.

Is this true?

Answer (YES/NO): NO